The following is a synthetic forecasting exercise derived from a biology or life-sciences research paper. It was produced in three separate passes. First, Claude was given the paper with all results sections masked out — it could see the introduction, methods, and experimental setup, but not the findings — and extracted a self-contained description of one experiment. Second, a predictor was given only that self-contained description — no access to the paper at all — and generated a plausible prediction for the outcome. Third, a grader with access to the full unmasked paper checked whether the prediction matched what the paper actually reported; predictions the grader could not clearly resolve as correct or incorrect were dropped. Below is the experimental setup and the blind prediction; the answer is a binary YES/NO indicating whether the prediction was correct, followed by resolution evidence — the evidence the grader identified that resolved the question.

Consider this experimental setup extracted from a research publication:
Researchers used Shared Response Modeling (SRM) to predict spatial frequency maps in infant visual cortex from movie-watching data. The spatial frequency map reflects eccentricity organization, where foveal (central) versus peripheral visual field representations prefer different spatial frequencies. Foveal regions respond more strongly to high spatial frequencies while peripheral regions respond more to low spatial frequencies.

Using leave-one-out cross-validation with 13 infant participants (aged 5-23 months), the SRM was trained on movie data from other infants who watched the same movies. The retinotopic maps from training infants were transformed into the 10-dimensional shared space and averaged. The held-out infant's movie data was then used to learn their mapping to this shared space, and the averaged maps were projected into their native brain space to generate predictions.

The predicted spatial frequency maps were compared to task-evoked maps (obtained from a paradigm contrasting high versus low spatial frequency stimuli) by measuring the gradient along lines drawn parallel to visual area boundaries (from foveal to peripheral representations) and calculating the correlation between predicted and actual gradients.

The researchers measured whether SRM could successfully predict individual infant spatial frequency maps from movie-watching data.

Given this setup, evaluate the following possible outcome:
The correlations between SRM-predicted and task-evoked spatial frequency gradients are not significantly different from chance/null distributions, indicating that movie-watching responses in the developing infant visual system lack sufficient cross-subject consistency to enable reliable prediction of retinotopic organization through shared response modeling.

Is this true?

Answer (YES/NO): NO